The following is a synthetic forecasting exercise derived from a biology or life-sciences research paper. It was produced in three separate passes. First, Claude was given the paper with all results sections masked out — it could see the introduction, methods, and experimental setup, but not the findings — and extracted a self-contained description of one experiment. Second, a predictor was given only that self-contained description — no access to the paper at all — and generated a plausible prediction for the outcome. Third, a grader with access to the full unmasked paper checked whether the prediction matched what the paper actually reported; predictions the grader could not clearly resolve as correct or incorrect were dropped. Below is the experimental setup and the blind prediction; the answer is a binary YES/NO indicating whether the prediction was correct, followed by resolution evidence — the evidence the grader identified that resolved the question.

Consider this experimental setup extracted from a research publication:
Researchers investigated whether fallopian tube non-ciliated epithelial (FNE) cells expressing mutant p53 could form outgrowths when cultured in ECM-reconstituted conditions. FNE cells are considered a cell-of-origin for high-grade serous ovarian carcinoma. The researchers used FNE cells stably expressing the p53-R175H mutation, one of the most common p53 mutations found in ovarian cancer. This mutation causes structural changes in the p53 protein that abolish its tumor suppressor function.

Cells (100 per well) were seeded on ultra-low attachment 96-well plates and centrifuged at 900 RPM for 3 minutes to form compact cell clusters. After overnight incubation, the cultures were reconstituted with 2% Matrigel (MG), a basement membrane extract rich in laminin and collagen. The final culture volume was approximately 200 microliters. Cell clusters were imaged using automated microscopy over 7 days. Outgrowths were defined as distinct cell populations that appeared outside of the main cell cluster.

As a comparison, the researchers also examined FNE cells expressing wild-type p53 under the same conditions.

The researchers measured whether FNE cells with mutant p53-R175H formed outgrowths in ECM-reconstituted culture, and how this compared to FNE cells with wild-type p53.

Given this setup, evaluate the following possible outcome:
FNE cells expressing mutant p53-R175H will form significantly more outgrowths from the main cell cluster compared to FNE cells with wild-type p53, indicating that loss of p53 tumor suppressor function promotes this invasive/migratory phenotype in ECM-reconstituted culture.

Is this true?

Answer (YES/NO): YES